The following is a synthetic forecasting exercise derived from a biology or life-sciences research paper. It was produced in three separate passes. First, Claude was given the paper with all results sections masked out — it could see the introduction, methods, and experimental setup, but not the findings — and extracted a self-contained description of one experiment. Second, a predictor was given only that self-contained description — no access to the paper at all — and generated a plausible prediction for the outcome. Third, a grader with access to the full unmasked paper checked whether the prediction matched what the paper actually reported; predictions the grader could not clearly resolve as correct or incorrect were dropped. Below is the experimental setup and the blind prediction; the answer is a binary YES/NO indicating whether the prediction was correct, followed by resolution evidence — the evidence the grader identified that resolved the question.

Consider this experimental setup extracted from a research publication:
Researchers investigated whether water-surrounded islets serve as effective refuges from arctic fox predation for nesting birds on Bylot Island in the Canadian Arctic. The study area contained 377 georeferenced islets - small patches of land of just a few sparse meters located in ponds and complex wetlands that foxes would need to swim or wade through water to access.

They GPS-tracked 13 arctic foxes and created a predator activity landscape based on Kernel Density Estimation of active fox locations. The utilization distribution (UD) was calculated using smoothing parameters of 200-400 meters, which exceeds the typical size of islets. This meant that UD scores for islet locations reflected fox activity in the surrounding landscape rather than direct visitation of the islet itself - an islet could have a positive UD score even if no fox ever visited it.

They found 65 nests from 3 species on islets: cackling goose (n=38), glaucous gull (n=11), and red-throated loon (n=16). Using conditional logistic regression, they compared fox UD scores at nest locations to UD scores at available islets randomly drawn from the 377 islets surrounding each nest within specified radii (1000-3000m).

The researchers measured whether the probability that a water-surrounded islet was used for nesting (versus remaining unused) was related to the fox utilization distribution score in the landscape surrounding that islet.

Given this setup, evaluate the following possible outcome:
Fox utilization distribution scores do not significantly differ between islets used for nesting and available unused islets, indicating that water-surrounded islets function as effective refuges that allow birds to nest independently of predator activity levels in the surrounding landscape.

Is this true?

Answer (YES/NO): YES